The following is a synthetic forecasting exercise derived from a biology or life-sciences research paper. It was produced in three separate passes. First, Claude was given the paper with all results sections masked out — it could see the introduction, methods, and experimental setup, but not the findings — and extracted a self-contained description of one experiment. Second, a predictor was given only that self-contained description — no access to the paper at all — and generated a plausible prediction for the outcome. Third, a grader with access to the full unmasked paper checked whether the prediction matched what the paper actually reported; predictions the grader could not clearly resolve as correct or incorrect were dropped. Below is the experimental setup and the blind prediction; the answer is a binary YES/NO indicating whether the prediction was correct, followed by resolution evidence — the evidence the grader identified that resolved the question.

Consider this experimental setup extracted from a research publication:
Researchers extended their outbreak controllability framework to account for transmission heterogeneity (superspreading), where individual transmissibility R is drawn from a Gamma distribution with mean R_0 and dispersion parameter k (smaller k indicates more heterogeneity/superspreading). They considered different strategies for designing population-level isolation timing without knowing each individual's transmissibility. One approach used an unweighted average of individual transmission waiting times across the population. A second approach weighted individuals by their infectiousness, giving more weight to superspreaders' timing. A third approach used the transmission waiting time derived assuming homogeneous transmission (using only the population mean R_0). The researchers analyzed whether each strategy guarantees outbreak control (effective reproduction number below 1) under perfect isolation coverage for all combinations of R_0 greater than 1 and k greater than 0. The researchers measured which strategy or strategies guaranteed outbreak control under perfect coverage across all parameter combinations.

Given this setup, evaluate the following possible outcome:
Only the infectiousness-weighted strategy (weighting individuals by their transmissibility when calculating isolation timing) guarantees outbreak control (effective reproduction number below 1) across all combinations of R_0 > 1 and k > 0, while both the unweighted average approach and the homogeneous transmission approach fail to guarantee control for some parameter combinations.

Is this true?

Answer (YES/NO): NO